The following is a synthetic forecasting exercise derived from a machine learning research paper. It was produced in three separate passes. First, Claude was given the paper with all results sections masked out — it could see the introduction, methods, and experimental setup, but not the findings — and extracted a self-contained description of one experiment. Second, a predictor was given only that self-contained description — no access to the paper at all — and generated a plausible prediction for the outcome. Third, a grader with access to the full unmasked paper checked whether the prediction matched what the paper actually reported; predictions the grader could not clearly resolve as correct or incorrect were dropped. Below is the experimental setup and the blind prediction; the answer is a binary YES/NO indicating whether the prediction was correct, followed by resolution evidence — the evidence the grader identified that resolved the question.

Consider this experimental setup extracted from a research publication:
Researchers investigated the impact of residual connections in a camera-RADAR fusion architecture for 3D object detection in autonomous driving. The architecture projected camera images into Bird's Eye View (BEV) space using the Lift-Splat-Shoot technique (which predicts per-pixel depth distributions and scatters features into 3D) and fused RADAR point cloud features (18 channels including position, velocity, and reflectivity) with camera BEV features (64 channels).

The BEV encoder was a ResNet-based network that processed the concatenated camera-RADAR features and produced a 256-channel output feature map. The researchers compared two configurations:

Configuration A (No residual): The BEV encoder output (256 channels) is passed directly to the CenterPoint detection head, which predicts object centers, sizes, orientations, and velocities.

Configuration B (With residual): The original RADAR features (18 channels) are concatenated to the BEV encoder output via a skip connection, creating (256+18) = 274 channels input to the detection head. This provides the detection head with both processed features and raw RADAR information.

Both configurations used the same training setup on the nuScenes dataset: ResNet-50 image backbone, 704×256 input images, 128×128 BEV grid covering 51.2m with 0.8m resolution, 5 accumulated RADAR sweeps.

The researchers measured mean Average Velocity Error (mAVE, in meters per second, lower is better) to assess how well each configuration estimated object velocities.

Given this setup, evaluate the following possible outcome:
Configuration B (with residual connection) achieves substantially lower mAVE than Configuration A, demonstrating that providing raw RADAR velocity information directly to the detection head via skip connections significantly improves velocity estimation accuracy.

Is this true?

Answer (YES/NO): NO